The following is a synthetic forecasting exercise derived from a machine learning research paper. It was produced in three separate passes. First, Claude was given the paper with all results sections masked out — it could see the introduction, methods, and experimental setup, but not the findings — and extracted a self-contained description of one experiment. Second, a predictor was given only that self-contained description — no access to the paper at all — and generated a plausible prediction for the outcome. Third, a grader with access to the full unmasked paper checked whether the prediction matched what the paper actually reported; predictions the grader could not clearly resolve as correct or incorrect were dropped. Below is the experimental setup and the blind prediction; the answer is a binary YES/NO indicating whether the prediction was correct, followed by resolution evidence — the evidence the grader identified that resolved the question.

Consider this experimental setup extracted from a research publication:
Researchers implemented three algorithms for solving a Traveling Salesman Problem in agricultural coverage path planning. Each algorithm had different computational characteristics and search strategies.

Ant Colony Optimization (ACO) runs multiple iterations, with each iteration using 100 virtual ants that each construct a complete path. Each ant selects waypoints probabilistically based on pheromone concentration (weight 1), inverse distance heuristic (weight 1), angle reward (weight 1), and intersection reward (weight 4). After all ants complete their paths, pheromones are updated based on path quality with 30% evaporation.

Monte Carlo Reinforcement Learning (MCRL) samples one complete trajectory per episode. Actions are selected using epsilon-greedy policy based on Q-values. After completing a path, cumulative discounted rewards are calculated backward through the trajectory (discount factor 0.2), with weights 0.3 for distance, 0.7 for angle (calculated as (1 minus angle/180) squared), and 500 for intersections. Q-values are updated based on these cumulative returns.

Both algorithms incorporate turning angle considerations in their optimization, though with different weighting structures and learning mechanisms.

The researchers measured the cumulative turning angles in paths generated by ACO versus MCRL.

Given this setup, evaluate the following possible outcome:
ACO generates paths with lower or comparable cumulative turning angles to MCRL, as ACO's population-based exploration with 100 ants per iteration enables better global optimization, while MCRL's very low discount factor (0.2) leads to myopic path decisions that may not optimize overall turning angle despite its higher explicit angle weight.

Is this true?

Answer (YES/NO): NO